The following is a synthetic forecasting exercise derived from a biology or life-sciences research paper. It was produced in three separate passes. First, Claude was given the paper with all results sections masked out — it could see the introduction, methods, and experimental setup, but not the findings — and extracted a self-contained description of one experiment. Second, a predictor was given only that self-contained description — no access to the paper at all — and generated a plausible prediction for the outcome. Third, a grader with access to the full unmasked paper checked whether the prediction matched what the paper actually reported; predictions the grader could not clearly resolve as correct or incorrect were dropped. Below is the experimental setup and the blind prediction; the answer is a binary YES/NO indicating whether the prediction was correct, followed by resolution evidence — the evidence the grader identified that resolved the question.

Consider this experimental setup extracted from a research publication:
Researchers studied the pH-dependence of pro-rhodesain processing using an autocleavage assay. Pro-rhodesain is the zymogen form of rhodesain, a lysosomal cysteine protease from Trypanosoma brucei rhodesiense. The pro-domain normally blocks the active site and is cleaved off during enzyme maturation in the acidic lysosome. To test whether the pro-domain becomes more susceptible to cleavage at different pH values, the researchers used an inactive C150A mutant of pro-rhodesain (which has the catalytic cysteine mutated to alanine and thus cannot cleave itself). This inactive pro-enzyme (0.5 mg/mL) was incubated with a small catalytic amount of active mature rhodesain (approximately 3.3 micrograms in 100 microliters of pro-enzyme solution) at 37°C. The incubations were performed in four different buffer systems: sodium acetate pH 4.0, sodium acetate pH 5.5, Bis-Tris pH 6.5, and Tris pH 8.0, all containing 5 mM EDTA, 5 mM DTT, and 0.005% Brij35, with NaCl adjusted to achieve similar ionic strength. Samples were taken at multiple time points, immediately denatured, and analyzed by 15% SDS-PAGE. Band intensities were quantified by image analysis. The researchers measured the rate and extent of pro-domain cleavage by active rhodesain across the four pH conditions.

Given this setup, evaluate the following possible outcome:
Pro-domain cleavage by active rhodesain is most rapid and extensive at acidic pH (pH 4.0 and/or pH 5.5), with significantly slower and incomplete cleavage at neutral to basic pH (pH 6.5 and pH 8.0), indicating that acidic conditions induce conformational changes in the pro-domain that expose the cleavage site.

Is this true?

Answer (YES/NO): YES